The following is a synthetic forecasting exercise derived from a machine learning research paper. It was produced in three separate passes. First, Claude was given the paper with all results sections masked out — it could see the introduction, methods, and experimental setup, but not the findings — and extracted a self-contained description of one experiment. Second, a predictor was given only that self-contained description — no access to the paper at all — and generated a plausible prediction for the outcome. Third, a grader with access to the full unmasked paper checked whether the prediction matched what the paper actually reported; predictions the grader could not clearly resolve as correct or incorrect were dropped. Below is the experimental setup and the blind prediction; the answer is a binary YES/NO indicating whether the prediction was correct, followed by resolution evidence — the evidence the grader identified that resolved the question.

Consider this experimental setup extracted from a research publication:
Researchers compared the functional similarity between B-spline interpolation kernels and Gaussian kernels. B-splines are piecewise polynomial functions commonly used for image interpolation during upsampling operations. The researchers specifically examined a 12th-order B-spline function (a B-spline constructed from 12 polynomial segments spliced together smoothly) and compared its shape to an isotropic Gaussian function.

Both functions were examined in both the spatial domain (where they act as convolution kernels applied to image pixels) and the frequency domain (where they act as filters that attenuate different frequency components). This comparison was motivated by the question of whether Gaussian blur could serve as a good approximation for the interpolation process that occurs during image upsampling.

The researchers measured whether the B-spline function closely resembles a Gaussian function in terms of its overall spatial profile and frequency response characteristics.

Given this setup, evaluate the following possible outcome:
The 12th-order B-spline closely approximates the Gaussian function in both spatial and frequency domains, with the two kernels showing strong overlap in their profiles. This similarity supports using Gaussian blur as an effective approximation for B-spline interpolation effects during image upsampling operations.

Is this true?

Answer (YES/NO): NO